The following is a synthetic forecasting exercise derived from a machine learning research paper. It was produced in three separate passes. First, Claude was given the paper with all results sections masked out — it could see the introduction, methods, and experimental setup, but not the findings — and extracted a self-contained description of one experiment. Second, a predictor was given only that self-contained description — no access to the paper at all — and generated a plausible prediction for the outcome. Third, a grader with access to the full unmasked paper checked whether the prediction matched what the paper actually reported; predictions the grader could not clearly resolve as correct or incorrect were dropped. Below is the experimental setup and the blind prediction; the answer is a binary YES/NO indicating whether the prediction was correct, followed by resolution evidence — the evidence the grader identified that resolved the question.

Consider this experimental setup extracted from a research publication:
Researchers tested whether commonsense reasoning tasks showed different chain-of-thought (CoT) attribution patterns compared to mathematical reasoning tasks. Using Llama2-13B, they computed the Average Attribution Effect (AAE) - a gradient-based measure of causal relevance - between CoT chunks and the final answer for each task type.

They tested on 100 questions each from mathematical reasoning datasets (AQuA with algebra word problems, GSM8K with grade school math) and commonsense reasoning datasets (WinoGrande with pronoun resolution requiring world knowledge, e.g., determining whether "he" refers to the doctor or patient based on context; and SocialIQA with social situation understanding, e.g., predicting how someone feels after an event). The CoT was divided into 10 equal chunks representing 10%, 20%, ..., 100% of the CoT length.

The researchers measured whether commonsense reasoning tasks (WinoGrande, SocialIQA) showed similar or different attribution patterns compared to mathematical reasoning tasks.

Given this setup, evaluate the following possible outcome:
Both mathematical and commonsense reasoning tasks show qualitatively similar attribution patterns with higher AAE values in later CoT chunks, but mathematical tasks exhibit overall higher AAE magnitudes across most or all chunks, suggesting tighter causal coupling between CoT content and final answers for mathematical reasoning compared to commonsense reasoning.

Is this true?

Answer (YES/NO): NO